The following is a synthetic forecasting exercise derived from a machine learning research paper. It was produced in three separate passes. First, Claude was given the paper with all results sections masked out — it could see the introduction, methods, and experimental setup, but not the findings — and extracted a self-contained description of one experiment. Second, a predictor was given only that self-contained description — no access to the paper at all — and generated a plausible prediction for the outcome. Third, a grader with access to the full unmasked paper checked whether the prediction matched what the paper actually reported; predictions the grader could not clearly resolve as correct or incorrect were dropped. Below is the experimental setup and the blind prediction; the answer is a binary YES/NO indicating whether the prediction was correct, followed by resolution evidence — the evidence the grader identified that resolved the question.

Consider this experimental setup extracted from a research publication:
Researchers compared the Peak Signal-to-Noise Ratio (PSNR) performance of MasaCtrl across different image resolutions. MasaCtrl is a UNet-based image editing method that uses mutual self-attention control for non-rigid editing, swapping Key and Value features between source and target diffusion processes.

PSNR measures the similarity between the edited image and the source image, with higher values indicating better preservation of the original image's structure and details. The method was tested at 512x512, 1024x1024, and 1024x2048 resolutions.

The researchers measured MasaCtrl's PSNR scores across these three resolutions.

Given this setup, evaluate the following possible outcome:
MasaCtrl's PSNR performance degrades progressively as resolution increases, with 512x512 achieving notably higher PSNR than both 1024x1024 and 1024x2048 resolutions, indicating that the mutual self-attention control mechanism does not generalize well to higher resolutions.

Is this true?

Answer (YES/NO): NO